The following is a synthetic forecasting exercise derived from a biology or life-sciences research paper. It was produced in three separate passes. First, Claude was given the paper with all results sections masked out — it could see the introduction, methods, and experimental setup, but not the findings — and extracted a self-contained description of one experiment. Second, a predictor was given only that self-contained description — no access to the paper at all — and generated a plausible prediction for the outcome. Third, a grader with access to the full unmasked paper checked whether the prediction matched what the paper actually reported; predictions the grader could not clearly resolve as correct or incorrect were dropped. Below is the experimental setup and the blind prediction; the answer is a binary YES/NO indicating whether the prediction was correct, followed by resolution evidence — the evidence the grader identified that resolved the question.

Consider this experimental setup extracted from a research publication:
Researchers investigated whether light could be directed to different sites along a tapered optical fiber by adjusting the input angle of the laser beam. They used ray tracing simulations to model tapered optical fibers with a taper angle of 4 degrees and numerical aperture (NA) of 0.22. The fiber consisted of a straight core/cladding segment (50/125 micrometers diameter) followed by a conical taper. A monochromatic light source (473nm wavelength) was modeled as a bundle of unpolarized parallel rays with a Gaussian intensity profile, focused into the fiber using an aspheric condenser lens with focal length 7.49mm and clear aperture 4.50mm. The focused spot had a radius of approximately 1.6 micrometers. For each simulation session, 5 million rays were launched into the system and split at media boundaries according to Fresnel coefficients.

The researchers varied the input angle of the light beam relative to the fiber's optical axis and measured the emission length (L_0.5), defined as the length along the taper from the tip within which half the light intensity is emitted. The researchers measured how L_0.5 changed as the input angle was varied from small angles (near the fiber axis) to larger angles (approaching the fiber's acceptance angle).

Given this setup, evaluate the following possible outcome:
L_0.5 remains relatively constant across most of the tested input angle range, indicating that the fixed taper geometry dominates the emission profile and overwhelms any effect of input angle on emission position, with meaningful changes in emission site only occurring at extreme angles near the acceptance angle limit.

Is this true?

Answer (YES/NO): NO